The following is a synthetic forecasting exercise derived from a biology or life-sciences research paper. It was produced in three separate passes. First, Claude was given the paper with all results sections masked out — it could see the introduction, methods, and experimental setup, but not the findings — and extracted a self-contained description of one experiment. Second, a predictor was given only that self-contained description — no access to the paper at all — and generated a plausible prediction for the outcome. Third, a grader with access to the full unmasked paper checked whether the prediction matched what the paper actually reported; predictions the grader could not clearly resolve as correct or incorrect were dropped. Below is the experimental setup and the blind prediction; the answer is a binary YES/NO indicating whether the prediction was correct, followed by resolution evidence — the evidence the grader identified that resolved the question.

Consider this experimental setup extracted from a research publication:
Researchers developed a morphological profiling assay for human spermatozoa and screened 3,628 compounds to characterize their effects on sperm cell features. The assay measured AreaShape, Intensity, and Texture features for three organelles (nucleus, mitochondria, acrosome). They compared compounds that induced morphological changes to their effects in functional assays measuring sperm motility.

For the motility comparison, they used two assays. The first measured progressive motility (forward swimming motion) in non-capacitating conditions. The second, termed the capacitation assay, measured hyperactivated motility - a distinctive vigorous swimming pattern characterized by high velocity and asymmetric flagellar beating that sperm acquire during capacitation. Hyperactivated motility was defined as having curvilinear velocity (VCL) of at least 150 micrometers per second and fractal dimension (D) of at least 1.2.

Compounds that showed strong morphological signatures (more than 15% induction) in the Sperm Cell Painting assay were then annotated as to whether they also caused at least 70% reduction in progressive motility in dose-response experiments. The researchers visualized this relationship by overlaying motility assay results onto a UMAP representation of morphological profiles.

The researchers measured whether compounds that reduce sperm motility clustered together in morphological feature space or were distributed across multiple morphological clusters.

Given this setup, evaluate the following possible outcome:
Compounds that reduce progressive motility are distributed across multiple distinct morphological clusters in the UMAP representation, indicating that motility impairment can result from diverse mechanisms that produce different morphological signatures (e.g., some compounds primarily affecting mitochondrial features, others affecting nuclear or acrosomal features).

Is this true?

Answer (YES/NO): YES